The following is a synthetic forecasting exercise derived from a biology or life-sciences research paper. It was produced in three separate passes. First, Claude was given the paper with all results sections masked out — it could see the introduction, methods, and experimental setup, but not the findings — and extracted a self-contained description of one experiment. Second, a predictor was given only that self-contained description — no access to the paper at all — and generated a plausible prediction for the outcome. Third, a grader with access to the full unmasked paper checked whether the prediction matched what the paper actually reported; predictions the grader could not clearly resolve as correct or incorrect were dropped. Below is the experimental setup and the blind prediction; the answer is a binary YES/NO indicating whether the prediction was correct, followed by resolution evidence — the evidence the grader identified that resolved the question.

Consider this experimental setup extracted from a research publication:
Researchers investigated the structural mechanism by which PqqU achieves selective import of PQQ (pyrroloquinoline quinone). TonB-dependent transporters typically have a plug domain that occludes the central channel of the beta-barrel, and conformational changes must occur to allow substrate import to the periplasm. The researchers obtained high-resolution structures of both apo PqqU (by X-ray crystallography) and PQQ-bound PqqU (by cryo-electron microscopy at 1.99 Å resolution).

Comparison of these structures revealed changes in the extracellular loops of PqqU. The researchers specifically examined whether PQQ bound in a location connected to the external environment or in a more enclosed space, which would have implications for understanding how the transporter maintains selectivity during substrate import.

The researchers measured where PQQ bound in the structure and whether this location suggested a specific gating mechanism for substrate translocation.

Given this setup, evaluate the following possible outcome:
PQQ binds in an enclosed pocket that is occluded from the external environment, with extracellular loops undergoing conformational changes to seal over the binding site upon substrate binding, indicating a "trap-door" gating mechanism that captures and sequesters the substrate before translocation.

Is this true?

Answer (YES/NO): YES